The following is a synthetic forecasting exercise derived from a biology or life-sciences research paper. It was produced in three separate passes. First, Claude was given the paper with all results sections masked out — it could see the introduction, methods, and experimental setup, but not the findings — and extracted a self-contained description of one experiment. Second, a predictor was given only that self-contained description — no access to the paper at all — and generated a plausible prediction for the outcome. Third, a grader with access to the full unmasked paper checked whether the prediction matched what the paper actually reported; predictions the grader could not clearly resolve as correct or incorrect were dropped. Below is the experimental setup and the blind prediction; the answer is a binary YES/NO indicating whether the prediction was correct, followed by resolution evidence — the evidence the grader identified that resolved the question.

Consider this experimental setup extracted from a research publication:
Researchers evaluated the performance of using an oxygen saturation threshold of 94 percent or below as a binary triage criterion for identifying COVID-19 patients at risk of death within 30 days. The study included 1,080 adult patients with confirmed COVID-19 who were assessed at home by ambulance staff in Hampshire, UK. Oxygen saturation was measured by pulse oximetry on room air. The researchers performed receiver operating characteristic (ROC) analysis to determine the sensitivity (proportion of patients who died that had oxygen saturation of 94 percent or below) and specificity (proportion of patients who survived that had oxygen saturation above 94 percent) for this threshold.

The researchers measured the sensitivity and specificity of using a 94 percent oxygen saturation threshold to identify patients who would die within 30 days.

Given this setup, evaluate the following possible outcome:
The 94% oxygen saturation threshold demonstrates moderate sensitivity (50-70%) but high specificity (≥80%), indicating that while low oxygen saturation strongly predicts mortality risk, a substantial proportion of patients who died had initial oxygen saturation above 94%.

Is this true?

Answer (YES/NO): NO